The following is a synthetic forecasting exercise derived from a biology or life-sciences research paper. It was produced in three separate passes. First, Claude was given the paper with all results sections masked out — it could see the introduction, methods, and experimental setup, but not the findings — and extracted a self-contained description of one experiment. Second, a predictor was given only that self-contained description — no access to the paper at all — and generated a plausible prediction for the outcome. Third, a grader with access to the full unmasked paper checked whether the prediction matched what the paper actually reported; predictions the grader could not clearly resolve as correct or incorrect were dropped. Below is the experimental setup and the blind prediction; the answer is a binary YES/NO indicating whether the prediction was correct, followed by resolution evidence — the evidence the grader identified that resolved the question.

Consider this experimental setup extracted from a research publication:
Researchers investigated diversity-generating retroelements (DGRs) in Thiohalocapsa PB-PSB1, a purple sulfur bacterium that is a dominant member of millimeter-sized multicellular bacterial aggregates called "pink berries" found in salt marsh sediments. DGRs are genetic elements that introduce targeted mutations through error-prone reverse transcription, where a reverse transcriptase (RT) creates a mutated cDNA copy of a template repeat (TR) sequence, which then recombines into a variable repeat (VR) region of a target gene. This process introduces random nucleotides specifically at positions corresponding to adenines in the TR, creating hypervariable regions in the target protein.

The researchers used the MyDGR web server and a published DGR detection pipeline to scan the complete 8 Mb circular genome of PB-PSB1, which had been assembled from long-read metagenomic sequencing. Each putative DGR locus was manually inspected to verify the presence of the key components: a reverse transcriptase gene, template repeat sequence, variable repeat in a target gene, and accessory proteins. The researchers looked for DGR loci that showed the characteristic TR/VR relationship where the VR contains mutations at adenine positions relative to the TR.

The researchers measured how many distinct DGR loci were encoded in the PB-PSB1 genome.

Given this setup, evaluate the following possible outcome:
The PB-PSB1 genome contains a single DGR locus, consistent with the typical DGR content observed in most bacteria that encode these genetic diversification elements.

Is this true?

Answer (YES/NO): NO